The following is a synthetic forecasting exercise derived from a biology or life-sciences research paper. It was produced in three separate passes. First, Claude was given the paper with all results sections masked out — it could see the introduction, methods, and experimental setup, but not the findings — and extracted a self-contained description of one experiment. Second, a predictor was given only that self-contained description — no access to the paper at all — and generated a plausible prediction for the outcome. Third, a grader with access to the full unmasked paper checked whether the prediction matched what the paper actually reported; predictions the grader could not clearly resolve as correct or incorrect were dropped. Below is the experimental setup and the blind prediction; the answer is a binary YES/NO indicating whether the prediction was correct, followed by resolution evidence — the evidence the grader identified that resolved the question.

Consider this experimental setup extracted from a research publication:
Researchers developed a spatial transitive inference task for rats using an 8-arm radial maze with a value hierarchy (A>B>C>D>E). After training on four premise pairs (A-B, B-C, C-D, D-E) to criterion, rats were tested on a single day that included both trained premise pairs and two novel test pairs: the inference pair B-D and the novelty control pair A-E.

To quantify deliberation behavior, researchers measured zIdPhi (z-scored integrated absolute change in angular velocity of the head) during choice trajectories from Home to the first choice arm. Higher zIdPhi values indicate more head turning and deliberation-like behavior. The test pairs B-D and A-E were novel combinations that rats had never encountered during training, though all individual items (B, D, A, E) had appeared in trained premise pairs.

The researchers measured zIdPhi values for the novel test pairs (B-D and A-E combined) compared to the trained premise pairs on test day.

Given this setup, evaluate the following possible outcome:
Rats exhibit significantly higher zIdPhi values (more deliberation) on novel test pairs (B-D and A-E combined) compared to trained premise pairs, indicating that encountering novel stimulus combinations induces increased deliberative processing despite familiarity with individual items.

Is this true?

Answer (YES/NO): NO